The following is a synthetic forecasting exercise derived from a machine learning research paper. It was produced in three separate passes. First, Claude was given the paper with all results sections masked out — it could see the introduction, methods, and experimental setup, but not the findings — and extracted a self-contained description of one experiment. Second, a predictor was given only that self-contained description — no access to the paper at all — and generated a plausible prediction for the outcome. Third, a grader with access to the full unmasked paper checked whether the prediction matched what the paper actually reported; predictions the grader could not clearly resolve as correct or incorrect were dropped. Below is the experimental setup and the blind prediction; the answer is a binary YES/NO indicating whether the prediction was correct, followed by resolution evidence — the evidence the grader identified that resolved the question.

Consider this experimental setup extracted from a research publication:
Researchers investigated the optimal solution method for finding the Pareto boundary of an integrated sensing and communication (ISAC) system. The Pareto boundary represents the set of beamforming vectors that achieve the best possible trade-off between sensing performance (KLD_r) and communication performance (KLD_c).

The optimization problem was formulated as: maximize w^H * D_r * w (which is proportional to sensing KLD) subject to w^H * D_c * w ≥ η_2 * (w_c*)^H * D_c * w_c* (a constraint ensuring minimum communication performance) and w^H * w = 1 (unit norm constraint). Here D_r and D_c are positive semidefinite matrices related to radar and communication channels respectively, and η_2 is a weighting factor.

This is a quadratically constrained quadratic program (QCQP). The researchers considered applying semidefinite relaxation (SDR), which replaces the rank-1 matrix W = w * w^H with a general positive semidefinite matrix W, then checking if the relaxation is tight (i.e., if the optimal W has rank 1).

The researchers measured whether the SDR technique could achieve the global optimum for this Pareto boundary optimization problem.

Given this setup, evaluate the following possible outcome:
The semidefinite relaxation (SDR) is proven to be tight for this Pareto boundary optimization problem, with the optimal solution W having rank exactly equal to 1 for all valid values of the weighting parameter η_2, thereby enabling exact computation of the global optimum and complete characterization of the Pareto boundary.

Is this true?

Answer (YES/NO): NO